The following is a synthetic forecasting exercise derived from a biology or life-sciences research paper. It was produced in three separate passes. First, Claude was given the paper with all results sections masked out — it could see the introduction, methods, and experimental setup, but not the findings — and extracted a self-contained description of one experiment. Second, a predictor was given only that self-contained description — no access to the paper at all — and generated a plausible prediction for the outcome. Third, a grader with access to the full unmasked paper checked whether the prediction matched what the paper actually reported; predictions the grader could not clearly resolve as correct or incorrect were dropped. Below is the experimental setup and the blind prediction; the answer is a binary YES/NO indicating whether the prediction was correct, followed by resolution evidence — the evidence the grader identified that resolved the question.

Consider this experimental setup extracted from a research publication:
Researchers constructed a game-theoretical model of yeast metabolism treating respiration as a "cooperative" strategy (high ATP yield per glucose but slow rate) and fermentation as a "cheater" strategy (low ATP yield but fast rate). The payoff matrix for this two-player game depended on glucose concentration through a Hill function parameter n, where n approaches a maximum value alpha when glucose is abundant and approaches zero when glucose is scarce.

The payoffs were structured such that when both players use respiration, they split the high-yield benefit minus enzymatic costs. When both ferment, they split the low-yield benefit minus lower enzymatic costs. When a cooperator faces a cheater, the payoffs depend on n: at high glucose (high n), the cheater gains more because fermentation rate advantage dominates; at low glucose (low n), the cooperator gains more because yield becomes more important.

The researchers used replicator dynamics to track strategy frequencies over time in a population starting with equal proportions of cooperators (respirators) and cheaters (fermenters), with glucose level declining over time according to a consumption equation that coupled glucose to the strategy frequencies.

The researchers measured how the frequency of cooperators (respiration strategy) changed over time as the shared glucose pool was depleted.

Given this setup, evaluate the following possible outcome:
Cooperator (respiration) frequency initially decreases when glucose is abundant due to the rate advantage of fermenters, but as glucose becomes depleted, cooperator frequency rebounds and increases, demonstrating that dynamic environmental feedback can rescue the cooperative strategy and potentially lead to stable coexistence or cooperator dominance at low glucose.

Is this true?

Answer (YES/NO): YES